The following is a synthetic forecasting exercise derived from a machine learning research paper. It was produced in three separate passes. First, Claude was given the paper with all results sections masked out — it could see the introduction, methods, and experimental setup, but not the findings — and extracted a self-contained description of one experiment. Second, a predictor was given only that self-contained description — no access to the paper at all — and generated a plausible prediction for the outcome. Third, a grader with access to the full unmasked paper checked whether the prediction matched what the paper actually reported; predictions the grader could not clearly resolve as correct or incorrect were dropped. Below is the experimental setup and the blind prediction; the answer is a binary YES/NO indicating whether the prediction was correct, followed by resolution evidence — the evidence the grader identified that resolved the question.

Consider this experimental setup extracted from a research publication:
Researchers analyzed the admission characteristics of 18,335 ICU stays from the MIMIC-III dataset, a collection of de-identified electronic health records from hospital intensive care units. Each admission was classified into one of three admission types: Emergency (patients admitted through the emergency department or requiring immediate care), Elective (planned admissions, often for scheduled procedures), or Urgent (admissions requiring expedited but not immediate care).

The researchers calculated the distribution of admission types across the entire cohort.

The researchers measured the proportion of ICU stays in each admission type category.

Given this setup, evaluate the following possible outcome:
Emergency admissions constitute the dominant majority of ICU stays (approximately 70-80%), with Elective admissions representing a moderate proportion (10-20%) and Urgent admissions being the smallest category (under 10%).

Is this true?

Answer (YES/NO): NO